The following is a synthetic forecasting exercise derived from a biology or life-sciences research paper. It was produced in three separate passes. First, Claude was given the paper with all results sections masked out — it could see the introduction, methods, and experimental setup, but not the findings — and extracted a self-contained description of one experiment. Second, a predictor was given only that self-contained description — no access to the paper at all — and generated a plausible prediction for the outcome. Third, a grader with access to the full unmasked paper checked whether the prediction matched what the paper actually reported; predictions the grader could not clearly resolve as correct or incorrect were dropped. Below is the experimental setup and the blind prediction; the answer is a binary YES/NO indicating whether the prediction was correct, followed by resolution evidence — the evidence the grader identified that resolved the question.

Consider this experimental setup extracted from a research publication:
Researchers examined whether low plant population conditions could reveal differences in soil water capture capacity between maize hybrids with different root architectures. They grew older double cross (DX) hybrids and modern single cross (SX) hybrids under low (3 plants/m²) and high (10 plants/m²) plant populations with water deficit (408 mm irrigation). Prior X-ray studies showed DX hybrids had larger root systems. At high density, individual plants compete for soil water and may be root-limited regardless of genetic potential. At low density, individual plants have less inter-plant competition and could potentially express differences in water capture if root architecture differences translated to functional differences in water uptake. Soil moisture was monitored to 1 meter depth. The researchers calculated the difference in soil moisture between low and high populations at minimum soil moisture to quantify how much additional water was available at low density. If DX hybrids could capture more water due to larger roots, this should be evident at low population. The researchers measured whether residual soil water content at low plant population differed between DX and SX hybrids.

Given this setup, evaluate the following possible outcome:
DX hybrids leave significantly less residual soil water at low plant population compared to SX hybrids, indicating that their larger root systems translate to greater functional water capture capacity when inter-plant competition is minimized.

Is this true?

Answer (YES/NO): NO